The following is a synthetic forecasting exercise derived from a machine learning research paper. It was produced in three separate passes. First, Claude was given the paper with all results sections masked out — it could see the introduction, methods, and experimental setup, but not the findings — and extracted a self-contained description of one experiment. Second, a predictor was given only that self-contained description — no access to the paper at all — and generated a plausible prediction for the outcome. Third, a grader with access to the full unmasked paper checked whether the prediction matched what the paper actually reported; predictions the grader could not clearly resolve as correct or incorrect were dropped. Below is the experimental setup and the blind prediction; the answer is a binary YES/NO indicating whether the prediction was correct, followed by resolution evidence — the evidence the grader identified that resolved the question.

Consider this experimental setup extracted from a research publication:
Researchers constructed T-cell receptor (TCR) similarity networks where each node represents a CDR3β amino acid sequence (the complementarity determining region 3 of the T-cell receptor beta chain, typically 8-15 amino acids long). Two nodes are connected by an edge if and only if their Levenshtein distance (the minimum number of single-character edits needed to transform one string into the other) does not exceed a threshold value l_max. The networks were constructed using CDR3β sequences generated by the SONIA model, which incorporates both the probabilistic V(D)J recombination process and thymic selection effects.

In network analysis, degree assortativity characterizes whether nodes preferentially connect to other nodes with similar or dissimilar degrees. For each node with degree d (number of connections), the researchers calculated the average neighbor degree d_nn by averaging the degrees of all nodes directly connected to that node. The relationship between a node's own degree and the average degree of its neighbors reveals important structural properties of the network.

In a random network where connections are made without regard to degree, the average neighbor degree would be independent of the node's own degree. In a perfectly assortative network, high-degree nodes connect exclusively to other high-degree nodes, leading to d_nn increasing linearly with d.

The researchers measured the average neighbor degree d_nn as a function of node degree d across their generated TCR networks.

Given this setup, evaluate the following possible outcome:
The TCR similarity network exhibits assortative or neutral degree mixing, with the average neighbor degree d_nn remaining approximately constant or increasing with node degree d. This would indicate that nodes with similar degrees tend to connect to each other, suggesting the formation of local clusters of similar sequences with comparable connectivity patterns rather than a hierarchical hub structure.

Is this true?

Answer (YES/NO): YES